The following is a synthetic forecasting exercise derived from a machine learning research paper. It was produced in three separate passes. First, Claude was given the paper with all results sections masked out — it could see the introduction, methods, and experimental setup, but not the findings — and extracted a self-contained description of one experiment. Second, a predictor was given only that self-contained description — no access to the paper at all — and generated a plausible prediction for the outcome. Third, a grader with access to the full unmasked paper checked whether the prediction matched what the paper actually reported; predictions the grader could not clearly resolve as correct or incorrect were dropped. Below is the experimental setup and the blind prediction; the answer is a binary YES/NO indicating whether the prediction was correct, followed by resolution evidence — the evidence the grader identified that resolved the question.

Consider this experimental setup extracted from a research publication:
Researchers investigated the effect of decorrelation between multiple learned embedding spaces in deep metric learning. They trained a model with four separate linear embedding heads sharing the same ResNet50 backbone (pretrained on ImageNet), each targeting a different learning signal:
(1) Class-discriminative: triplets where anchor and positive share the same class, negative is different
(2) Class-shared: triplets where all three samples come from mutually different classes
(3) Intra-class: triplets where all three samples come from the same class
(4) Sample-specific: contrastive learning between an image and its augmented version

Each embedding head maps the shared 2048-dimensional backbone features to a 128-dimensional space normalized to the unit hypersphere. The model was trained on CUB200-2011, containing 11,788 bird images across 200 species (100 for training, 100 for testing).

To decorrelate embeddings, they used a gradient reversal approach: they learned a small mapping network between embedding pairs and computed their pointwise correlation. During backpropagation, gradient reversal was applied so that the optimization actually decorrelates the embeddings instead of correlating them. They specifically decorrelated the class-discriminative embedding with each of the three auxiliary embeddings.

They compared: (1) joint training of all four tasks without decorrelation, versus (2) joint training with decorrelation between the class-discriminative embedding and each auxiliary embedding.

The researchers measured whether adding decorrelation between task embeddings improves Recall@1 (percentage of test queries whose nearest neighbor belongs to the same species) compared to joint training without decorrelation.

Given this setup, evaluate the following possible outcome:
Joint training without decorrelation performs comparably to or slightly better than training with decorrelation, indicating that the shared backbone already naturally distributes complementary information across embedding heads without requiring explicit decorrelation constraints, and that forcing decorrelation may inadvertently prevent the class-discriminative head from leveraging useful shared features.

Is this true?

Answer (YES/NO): NO